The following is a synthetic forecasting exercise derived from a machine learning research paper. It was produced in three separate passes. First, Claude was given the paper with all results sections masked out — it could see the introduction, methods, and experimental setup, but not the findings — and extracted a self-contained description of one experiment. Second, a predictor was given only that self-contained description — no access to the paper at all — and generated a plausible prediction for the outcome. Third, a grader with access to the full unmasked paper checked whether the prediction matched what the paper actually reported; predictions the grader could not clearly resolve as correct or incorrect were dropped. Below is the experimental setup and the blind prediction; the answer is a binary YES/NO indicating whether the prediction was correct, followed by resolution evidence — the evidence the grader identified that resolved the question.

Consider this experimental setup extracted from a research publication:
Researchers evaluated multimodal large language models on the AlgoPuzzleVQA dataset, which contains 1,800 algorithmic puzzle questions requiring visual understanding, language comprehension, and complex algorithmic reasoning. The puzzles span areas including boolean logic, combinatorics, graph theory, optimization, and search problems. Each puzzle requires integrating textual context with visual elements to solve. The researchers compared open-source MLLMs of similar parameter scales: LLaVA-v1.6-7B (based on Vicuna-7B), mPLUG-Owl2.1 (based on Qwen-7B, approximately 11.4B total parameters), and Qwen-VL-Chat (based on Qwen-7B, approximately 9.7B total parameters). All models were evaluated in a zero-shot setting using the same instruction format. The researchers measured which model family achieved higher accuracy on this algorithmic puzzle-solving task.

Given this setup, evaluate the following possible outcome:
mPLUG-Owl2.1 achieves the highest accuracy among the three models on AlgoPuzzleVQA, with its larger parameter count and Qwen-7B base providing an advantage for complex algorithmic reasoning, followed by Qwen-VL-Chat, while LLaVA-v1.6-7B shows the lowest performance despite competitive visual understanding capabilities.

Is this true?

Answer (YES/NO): NO